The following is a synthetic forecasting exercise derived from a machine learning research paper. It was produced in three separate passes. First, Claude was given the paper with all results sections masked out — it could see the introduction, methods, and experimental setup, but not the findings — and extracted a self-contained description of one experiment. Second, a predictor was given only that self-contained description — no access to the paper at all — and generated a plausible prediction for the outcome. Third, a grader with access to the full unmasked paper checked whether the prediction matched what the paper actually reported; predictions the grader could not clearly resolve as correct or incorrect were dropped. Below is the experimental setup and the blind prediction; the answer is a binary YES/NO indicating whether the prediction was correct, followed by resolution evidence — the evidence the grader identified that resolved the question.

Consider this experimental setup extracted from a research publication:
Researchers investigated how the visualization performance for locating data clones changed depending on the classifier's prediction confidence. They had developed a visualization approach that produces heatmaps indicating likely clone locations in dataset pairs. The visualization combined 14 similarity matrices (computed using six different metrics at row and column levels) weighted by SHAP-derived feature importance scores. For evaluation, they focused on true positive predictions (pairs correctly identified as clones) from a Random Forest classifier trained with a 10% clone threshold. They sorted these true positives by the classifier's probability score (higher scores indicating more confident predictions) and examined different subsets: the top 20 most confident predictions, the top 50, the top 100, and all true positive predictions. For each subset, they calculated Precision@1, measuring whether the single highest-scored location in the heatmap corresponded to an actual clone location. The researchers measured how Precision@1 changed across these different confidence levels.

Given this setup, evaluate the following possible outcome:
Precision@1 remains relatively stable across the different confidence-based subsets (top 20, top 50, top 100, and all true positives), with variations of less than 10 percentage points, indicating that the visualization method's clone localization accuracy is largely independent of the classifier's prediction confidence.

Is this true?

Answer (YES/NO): NO